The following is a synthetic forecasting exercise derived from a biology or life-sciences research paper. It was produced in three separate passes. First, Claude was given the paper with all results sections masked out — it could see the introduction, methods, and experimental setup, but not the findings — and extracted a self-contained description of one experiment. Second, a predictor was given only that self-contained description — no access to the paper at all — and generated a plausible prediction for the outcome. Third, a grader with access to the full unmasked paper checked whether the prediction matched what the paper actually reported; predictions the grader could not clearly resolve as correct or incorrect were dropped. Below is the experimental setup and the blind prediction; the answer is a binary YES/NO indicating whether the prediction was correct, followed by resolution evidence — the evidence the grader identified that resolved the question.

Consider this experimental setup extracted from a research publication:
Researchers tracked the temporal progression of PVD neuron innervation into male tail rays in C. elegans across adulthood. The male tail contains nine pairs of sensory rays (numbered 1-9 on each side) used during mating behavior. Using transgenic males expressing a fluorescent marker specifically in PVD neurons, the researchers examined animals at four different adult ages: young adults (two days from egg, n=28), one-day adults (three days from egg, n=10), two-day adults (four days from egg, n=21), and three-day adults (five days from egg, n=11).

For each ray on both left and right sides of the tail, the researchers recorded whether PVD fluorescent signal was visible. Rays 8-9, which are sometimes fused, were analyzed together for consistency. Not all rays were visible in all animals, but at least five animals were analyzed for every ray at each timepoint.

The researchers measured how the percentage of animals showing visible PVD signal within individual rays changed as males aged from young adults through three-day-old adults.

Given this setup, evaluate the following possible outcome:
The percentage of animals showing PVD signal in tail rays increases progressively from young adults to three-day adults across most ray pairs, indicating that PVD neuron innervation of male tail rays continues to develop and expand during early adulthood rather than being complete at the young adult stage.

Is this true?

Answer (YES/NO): YES